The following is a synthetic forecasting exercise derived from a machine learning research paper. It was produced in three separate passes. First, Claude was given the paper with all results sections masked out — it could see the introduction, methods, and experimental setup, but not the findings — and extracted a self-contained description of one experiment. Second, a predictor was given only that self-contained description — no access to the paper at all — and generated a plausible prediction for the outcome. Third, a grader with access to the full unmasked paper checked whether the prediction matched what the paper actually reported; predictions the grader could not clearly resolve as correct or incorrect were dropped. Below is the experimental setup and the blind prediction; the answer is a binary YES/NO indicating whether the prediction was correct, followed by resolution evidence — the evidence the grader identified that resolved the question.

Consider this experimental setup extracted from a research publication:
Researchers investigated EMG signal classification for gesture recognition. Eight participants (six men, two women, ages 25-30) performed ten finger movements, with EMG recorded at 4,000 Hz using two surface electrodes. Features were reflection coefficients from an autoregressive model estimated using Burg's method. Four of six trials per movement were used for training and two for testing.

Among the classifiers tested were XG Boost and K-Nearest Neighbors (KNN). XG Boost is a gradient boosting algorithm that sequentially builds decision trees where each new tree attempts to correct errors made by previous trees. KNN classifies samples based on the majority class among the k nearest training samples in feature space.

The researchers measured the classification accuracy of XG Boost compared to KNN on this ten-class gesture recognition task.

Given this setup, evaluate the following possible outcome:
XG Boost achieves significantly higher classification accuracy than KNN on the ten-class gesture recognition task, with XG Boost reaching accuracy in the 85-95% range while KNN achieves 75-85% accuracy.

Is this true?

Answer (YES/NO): NO